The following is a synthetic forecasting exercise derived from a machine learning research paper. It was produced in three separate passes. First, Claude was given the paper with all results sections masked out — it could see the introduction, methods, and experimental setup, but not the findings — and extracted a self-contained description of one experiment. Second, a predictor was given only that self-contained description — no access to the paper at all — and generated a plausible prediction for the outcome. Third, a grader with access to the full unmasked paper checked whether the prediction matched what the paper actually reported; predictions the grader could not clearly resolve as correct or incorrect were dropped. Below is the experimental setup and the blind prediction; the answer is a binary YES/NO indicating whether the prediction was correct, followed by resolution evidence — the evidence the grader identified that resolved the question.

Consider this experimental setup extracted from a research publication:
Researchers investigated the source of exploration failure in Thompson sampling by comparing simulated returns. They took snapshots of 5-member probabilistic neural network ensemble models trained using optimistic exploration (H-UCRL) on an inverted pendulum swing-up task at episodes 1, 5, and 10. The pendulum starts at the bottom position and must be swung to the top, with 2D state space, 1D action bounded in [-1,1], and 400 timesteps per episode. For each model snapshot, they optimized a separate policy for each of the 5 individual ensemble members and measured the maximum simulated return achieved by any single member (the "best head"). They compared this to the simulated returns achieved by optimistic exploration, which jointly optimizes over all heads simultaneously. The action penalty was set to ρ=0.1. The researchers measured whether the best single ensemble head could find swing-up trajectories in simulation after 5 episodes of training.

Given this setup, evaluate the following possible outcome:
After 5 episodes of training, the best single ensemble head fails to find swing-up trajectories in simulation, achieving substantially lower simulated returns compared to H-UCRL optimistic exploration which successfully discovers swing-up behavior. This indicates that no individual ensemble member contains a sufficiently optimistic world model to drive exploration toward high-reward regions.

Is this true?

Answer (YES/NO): YES